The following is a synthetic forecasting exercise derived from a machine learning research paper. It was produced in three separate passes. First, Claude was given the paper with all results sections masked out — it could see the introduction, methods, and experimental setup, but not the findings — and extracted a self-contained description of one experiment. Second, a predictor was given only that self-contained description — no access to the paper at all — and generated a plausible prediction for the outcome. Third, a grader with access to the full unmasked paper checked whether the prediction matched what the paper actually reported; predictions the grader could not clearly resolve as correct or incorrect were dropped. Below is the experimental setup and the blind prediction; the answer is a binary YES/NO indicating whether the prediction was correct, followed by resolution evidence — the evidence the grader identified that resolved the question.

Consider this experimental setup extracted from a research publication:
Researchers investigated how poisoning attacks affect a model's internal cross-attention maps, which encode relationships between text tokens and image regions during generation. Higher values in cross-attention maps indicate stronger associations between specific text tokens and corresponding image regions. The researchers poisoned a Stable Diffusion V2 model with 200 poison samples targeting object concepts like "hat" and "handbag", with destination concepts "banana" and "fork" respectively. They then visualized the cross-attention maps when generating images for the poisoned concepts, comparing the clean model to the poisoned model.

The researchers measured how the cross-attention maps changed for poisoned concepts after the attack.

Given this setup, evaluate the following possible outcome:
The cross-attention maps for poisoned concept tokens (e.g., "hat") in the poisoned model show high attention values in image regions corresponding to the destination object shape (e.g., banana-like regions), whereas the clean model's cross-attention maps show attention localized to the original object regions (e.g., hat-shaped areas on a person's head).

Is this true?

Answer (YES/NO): YES